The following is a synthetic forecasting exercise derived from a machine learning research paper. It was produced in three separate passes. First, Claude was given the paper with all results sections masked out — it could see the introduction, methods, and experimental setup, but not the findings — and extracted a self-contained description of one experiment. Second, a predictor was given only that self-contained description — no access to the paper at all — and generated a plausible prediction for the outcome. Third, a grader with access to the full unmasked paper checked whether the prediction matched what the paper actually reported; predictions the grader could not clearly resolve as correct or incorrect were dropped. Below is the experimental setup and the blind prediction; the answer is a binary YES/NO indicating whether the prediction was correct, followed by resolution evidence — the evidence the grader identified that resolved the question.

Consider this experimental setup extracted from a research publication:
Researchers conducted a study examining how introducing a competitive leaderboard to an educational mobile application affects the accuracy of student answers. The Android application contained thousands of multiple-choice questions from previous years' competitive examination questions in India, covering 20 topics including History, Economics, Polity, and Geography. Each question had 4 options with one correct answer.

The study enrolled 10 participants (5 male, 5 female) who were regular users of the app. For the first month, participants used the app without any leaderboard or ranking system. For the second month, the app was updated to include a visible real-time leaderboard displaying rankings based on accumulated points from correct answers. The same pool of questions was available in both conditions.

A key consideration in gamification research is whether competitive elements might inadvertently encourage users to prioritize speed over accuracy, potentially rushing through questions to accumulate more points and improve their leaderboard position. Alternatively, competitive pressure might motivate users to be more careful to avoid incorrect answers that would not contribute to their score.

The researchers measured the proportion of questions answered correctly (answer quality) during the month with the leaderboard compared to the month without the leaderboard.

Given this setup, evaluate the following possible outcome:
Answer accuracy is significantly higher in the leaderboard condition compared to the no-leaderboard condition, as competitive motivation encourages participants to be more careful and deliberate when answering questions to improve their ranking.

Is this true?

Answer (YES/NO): NO